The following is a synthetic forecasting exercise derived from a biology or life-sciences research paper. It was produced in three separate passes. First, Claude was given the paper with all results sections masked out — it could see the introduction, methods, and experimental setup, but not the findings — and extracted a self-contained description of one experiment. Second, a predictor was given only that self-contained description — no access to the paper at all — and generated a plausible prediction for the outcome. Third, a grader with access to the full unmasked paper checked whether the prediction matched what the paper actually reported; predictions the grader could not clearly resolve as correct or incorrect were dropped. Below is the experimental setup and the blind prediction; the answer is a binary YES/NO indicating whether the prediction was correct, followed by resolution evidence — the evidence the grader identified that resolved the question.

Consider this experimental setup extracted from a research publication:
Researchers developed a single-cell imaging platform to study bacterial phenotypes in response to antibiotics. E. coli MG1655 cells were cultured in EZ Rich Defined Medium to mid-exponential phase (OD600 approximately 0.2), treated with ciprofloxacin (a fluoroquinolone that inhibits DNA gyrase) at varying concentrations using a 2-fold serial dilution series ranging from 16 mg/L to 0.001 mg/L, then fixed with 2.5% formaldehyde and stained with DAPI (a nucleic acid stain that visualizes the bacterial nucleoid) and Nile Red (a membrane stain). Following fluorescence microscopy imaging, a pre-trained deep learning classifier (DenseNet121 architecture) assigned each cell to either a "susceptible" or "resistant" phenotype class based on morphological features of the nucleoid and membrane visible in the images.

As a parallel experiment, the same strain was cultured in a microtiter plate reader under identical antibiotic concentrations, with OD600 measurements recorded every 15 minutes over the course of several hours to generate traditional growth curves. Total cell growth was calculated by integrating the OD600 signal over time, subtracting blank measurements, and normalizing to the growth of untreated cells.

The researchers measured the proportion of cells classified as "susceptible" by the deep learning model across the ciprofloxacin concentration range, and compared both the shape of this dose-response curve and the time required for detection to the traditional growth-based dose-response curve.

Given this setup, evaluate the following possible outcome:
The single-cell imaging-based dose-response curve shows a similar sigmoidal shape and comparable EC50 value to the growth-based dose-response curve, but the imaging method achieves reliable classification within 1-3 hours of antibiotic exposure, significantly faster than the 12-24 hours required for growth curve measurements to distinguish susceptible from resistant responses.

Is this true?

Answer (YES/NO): NO